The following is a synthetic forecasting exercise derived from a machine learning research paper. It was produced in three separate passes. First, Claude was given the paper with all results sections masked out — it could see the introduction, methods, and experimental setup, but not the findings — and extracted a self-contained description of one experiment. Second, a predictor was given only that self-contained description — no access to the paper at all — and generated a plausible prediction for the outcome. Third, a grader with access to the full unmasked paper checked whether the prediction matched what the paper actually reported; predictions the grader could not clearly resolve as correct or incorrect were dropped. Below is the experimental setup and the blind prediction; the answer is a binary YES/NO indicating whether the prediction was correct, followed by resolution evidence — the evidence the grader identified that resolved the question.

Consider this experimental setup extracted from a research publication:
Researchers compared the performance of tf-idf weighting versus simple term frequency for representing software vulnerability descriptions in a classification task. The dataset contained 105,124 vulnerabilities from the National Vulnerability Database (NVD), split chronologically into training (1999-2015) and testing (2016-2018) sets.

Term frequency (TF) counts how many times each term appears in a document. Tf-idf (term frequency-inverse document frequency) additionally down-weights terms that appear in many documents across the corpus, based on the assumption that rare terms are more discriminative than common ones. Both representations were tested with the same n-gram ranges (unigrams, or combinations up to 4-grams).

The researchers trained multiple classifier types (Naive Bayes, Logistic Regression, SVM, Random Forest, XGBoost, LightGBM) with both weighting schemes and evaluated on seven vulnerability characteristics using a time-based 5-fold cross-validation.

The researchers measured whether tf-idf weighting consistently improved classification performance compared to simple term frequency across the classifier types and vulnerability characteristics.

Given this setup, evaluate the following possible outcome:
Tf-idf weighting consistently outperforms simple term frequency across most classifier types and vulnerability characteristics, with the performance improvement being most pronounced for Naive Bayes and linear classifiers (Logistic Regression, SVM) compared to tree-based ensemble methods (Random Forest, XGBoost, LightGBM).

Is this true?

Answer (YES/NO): NO